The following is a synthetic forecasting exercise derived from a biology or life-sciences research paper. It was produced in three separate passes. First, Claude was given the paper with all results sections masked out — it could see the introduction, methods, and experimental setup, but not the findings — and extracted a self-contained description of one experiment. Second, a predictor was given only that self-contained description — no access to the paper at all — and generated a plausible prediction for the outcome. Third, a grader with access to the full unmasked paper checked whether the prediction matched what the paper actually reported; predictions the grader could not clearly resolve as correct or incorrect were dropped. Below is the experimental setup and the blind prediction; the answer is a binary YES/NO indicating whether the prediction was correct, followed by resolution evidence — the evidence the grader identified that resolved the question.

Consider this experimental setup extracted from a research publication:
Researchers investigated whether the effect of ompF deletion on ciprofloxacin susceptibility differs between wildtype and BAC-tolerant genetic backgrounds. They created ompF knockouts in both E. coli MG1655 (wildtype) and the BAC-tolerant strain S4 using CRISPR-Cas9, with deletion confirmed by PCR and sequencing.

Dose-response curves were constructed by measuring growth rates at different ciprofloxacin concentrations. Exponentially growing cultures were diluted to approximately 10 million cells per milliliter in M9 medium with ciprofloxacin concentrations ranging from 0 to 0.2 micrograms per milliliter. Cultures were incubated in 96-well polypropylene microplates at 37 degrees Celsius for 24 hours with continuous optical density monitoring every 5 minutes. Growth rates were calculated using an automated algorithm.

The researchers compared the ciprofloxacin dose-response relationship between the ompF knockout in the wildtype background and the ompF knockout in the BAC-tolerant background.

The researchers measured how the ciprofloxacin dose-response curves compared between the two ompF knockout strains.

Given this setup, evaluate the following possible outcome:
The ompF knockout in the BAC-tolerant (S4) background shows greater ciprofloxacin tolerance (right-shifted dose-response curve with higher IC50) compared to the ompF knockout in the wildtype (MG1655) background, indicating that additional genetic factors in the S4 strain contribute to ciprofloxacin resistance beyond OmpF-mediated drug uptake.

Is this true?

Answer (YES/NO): NO